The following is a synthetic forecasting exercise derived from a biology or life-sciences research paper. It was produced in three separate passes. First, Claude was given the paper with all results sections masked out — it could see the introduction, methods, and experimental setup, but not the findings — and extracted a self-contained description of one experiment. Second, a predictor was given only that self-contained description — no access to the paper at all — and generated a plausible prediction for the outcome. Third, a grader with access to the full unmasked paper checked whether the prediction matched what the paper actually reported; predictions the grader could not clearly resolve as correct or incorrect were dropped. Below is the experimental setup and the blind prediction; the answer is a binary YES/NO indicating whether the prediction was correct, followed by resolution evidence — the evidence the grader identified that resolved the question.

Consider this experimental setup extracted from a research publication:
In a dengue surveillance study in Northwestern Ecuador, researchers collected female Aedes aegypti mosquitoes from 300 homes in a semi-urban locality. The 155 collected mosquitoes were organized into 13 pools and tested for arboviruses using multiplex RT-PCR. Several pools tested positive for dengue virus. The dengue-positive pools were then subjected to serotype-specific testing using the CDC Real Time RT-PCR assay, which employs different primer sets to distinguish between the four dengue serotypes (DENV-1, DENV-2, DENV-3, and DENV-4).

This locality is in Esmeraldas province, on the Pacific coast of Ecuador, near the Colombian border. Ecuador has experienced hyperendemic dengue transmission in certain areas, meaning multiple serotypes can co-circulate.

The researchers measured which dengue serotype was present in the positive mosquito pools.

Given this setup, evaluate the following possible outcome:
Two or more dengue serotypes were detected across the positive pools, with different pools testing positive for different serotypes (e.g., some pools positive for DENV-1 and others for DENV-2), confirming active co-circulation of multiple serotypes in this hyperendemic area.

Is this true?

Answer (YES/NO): NO